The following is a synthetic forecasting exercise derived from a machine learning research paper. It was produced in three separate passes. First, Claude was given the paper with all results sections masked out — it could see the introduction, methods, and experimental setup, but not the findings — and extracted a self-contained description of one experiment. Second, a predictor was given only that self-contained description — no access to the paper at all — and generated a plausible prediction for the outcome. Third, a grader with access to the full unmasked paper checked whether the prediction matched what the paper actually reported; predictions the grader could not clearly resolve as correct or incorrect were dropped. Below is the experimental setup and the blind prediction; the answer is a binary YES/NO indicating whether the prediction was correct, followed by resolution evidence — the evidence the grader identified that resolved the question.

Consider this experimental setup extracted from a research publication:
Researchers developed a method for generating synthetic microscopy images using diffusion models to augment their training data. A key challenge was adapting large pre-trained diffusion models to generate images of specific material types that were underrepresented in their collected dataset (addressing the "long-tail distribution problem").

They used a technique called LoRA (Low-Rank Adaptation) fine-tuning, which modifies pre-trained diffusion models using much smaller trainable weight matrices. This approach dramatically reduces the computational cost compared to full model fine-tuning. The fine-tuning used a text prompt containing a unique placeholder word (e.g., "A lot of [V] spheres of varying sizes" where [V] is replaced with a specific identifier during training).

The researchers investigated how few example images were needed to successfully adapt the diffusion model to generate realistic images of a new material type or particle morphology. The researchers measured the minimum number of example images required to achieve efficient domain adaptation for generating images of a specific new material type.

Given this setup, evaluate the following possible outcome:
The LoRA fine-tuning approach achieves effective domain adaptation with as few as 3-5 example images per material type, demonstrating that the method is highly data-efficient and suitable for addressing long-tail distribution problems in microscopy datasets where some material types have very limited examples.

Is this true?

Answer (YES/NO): YES